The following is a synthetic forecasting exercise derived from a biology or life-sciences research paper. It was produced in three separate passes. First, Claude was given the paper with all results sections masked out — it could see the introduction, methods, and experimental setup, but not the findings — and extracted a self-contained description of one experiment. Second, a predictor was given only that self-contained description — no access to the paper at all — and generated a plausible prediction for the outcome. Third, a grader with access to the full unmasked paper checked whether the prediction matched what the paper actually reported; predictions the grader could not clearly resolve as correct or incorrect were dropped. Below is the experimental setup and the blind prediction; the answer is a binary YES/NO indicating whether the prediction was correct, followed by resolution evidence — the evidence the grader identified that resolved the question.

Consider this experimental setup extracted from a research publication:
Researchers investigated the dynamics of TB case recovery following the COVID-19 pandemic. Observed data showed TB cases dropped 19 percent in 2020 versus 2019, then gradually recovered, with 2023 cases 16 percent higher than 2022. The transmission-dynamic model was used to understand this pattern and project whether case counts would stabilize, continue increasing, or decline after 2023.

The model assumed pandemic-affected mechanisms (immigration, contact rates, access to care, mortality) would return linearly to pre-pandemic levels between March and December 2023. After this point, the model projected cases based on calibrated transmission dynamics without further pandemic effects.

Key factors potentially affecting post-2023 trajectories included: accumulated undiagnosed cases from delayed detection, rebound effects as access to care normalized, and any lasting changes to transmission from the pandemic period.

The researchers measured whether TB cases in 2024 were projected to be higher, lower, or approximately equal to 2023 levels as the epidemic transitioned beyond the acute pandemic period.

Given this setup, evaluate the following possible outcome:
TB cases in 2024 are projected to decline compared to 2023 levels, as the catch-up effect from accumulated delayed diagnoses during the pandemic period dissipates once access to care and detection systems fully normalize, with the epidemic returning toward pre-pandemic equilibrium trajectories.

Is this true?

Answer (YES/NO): NO